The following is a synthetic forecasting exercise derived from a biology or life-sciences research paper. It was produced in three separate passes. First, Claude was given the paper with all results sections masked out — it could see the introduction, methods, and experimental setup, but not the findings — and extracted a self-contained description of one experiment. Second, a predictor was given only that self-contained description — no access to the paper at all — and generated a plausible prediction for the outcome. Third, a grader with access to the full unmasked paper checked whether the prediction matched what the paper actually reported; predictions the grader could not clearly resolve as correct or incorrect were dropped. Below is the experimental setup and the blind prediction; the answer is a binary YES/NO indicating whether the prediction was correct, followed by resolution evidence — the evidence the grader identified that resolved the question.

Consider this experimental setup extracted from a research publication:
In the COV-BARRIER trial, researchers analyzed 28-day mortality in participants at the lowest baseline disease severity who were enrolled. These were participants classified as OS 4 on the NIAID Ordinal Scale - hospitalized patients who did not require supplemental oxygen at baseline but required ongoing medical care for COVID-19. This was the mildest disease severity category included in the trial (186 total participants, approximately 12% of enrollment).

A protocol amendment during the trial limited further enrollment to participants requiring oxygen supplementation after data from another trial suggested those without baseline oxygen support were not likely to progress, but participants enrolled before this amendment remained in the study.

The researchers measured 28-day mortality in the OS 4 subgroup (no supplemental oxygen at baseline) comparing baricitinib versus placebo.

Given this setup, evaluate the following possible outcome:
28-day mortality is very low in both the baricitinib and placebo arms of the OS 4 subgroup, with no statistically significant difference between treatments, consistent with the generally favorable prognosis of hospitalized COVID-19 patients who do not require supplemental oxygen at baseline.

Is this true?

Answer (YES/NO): YES